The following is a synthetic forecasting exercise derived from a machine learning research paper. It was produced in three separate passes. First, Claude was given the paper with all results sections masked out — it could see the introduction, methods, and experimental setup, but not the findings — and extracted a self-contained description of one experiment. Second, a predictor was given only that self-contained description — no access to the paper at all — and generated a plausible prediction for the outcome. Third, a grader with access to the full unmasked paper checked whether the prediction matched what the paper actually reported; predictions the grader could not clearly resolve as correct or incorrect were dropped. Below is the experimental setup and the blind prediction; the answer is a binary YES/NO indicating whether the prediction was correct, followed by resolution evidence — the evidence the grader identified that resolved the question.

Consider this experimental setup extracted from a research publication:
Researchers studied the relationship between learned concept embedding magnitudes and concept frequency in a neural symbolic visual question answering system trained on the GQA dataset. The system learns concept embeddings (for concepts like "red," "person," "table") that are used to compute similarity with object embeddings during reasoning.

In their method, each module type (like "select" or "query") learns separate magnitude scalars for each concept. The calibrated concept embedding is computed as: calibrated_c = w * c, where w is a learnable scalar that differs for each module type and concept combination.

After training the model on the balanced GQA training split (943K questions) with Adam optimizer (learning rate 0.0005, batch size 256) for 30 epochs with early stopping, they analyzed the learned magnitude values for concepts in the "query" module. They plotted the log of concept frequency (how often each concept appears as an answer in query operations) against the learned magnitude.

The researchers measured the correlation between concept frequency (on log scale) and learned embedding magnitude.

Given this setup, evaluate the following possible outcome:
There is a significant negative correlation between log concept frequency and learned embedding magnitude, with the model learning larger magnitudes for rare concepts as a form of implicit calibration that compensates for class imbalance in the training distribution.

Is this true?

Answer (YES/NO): NO